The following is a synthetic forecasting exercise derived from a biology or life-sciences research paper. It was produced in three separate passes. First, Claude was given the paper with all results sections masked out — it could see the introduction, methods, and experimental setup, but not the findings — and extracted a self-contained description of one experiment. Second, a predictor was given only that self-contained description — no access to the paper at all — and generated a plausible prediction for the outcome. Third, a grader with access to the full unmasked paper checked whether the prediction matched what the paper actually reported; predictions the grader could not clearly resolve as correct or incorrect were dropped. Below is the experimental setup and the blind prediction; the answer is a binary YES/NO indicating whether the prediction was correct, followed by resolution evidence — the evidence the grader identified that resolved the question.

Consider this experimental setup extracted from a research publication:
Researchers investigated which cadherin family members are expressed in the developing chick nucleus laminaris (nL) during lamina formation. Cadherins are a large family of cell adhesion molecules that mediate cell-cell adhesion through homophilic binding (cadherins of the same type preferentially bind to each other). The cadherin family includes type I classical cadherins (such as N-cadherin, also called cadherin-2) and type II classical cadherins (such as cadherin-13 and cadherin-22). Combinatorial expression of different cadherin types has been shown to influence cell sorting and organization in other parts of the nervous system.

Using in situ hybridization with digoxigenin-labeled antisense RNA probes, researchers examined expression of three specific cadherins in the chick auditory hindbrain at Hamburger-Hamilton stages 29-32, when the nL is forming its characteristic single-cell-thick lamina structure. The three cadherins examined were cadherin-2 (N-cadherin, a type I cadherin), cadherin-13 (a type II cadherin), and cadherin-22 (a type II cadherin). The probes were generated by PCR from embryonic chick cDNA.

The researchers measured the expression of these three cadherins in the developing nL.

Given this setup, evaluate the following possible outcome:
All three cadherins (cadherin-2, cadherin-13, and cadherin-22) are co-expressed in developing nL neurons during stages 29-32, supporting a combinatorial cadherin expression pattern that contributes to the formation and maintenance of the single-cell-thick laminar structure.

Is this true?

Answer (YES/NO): NO